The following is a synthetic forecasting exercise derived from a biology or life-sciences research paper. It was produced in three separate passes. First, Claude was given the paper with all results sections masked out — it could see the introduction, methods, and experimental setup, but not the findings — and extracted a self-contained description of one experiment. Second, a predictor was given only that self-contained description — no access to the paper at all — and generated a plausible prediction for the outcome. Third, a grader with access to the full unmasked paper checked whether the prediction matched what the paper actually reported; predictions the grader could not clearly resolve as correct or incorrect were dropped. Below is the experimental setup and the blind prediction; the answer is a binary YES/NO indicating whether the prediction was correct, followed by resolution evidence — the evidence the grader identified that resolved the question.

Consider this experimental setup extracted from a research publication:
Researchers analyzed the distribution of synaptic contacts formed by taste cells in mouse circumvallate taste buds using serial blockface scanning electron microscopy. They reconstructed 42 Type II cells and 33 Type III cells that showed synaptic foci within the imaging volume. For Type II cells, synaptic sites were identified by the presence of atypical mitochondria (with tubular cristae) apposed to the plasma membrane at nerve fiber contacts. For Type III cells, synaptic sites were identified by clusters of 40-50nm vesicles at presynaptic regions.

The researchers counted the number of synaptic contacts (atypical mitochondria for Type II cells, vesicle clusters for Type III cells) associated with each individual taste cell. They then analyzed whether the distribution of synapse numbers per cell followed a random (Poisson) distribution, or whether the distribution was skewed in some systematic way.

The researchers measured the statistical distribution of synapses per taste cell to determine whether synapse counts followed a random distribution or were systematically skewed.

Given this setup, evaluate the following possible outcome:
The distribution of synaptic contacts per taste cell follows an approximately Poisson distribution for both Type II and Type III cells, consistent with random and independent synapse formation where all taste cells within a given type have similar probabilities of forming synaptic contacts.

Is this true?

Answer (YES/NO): NO